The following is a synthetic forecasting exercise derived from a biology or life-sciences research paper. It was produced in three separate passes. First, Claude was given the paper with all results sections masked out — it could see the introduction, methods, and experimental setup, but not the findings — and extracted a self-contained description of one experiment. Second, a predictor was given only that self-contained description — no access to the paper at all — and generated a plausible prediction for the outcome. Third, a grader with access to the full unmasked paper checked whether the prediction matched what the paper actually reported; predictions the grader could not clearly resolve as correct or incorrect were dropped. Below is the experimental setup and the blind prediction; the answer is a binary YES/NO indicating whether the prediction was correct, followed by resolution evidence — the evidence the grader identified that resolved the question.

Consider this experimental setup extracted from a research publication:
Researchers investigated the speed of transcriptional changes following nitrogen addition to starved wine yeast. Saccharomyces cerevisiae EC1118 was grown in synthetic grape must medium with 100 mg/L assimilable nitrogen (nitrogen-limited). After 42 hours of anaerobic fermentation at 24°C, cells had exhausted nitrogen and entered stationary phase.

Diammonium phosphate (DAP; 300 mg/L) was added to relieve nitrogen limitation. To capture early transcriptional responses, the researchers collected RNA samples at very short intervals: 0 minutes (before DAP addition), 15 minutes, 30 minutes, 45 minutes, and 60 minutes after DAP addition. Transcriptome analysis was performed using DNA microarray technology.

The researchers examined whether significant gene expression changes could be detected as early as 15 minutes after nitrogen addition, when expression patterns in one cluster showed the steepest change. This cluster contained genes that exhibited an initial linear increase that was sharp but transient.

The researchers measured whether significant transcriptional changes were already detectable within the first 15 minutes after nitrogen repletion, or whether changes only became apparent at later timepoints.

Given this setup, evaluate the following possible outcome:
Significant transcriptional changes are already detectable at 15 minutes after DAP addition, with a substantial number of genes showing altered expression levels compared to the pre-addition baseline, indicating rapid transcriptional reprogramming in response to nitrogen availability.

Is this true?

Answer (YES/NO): YES